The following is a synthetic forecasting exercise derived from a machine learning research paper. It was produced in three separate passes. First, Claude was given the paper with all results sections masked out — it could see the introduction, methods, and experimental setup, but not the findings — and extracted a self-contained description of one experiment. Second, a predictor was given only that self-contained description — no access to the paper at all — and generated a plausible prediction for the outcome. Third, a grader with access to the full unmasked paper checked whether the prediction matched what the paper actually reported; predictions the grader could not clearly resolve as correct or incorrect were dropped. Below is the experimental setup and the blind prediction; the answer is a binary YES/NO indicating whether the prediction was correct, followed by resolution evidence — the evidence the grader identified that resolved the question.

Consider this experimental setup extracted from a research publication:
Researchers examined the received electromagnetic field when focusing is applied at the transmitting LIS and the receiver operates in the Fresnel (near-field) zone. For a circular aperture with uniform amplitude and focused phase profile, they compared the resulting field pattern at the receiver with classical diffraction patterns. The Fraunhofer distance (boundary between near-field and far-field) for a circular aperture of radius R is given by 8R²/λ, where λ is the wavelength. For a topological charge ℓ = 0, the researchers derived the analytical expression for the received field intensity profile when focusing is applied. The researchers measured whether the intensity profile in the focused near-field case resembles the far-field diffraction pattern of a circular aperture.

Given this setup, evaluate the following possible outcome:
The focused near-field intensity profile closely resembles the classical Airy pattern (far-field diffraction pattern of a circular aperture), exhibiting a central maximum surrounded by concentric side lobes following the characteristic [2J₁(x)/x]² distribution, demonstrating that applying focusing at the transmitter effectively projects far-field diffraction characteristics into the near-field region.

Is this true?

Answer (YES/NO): YES